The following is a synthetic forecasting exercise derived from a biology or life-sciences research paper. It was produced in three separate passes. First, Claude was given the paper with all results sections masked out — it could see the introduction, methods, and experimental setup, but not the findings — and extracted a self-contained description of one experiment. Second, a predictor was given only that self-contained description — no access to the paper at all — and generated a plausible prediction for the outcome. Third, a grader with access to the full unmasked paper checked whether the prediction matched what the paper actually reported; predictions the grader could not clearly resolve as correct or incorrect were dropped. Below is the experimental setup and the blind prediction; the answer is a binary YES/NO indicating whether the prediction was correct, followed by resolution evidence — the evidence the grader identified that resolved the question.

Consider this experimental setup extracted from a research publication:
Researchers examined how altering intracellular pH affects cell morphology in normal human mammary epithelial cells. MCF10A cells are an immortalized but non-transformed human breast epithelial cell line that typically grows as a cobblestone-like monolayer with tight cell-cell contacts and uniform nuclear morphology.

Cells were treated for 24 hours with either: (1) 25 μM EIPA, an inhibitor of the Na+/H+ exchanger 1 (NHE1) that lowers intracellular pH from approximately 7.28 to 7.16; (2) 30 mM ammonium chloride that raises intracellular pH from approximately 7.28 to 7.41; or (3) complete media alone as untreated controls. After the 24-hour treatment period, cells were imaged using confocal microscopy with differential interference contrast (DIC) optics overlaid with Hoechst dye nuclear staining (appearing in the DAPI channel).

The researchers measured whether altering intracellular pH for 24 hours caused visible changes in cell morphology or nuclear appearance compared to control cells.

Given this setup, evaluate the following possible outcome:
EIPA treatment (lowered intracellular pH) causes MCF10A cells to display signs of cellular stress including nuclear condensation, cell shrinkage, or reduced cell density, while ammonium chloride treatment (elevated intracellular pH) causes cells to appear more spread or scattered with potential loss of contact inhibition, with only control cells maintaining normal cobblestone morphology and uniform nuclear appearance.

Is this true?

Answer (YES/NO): NO